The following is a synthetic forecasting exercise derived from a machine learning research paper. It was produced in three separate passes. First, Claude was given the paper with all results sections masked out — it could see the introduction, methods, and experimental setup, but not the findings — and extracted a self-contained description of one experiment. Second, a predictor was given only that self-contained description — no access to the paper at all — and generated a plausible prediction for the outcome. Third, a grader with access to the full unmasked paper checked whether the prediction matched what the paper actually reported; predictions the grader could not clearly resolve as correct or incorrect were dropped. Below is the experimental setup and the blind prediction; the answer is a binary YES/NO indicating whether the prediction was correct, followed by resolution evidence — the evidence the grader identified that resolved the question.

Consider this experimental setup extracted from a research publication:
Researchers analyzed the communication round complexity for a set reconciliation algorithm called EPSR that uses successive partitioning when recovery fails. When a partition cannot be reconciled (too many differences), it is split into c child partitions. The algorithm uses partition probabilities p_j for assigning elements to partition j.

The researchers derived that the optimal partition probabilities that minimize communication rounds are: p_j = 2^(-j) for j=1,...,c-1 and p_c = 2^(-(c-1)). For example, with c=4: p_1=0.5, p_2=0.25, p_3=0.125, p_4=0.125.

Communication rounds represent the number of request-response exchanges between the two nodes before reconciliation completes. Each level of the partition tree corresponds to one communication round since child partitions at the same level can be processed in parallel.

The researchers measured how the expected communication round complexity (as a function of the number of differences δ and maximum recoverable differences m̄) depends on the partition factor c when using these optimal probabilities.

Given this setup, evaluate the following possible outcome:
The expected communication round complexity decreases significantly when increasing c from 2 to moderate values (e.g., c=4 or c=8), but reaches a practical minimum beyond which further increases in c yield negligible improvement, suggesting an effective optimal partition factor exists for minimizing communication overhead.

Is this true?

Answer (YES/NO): NO